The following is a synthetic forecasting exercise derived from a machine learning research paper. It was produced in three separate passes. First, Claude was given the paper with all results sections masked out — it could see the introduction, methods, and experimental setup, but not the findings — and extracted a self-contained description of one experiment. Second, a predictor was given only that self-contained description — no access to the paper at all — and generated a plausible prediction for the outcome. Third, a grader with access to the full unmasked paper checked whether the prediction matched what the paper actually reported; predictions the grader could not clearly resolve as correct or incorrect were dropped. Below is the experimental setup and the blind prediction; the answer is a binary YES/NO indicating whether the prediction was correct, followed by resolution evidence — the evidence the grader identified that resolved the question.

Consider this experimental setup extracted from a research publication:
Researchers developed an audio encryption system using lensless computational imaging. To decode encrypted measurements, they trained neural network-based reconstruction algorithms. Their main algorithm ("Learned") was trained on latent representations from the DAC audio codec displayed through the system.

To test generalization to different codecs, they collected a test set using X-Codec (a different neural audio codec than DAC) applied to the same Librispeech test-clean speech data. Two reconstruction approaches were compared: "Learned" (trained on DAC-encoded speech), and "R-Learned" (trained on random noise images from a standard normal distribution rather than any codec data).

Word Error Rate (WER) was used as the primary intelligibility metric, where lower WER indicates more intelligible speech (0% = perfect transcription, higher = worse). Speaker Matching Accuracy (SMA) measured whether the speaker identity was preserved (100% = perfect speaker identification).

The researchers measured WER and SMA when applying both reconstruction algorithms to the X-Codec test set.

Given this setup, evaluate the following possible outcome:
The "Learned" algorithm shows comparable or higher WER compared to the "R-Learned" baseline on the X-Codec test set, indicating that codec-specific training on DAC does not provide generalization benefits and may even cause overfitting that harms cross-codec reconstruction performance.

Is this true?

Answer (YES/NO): YES